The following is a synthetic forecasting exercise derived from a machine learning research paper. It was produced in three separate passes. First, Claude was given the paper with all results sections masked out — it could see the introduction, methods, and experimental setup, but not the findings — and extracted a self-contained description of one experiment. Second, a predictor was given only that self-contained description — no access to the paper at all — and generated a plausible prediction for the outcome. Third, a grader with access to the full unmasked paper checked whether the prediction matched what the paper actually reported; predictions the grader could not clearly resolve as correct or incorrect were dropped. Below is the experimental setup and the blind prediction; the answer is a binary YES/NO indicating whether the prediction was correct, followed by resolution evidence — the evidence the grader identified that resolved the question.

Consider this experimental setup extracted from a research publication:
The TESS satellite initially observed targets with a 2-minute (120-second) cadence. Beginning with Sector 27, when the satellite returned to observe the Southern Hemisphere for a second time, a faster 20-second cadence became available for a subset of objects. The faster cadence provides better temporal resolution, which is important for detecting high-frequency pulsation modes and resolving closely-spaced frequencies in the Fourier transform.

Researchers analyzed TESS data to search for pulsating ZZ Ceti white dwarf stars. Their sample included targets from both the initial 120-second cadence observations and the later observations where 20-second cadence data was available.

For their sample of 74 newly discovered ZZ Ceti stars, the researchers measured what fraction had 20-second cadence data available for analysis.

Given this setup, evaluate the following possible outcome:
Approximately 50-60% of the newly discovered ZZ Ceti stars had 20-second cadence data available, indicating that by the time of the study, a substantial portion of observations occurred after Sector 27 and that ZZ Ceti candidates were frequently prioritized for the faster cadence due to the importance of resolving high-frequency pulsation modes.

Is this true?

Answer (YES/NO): NO